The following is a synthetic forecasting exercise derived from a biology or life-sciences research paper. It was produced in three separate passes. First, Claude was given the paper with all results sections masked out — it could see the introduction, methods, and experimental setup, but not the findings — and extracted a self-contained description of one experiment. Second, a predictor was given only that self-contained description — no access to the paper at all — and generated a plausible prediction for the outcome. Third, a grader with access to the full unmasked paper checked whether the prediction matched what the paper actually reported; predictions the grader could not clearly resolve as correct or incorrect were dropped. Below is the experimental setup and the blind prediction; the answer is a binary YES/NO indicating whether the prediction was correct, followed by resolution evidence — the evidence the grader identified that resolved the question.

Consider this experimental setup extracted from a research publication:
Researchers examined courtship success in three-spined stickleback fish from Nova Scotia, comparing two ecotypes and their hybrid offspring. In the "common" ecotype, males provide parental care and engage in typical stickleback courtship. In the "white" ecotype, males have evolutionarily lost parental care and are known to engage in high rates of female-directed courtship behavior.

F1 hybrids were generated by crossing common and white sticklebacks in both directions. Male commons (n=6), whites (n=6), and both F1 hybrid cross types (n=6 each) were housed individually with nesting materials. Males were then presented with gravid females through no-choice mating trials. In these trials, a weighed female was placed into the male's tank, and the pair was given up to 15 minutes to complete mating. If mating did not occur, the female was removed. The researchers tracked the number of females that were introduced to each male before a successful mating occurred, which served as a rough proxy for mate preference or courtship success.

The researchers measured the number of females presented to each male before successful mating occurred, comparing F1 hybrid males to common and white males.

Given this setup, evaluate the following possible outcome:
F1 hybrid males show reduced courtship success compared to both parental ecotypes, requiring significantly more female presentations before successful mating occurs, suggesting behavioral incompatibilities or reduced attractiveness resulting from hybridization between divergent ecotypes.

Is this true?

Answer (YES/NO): NO